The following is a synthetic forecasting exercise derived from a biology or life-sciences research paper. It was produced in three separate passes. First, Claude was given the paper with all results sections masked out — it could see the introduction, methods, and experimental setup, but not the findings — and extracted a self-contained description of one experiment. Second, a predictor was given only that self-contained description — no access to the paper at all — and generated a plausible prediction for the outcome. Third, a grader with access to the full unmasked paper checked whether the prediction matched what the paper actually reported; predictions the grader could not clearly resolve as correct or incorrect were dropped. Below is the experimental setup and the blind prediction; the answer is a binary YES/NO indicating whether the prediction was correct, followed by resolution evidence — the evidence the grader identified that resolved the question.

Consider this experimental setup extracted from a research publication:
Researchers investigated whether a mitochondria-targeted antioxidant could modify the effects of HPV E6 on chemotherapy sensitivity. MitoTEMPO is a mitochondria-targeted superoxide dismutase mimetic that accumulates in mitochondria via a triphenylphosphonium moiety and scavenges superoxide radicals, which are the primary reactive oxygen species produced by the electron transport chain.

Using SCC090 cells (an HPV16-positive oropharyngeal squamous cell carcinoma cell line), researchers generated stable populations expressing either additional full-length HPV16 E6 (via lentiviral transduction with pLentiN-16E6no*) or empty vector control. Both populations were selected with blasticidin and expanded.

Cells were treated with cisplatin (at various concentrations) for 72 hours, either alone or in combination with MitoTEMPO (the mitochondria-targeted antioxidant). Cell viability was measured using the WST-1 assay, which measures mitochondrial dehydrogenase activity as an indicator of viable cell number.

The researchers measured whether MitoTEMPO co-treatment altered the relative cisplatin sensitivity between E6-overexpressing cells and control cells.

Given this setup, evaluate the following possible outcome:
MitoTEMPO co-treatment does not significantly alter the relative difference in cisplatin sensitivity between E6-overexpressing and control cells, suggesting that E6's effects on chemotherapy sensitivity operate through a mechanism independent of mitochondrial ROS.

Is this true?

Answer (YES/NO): NO